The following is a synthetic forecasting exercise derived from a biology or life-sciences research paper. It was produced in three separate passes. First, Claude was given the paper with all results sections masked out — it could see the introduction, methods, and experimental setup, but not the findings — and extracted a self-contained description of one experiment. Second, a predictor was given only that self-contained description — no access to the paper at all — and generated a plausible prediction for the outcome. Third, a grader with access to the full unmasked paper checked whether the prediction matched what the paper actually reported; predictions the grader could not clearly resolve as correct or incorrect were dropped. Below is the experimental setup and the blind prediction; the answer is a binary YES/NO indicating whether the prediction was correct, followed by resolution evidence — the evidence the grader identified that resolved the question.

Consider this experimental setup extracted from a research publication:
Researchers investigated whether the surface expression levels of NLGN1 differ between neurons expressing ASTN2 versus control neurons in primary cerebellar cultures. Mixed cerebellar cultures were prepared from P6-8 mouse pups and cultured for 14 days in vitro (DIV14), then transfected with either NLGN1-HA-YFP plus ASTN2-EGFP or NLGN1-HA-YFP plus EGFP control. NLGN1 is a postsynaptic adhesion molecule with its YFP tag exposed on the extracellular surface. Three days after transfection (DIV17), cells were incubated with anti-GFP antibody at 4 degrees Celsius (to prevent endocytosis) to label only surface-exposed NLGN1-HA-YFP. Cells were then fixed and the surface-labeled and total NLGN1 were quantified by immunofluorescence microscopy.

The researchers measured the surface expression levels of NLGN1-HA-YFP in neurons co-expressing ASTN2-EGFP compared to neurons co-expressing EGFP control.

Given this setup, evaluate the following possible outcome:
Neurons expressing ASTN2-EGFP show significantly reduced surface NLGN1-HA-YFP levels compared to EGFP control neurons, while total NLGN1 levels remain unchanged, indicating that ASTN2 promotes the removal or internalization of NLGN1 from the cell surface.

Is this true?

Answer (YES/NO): NO